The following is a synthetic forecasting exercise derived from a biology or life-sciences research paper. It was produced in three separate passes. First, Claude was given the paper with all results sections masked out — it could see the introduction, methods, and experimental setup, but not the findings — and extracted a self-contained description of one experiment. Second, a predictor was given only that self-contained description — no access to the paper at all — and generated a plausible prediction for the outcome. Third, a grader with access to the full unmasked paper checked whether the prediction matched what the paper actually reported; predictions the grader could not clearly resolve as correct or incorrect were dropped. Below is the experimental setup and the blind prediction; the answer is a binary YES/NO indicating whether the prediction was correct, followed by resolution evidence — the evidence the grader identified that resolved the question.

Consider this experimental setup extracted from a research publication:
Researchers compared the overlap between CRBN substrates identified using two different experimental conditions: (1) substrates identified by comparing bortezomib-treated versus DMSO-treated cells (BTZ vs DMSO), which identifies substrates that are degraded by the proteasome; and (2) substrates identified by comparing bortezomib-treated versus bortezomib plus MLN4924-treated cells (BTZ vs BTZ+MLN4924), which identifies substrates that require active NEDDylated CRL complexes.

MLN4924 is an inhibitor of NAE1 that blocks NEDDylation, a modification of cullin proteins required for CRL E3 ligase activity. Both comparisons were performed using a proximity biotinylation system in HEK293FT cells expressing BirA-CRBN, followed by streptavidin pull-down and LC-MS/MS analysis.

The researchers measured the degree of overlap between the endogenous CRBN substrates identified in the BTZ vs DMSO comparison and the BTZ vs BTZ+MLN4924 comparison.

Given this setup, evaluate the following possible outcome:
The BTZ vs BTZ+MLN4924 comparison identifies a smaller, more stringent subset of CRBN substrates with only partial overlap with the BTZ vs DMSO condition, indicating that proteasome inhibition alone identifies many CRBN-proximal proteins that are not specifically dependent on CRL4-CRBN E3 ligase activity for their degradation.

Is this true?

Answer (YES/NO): NO